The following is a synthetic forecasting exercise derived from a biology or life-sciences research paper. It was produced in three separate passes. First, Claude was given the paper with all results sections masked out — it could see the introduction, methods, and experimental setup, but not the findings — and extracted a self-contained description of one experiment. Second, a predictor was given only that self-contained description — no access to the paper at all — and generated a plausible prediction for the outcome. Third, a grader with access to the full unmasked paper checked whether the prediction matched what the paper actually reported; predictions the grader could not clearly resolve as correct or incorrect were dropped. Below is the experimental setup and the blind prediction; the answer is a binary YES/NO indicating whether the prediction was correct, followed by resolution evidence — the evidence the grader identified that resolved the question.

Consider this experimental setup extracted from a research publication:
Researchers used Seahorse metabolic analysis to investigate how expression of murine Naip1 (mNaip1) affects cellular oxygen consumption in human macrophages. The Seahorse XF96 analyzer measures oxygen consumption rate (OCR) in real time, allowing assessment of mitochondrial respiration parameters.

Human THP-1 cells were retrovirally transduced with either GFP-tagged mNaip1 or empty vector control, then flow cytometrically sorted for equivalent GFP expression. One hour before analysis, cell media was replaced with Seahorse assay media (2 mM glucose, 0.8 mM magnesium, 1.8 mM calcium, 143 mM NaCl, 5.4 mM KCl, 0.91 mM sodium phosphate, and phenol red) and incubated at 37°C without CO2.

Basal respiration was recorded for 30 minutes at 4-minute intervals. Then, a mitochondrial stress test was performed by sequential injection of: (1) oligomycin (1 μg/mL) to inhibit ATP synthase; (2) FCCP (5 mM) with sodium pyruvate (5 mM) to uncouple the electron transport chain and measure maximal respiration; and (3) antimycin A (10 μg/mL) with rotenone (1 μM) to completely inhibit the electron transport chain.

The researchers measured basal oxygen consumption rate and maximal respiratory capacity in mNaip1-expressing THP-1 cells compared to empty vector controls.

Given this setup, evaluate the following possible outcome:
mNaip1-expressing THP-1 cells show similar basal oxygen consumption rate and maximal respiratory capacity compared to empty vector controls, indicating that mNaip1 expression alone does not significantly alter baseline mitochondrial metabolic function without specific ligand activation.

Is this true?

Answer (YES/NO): YES